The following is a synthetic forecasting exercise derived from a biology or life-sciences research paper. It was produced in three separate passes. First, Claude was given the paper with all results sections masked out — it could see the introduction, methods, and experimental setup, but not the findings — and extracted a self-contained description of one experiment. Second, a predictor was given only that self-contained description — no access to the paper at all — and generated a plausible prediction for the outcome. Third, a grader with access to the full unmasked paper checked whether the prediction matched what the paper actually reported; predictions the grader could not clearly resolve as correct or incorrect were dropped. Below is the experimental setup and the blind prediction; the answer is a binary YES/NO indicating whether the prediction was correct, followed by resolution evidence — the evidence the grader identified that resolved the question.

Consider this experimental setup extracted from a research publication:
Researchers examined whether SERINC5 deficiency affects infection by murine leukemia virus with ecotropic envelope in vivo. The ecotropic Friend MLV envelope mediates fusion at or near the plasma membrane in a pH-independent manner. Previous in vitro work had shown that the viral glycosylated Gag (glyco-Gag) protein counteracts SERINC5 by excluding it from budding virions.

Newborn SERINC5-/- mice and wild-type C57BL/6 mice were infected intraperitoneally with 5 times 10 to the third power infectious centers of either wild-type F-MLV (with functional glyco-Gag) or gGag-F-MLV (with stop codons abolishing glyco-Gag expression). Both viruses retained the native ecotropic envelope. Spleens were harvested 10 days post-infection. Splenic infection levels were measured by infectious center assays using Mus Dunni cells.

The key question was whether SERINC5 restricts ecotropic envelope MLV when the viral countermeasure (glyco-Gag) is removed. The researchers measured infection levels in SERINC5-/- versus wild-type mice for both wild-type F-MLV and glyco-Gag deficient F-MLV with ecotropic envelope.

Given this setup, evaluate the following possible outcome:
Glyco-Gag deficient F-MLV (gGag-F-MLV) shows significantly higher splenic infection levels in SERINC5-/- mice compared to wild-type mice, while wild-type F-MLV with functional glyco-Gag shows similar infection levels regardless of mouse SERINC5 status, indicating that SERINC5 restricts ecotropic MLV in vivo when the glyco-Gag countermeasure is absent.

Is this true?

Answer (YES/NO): NO